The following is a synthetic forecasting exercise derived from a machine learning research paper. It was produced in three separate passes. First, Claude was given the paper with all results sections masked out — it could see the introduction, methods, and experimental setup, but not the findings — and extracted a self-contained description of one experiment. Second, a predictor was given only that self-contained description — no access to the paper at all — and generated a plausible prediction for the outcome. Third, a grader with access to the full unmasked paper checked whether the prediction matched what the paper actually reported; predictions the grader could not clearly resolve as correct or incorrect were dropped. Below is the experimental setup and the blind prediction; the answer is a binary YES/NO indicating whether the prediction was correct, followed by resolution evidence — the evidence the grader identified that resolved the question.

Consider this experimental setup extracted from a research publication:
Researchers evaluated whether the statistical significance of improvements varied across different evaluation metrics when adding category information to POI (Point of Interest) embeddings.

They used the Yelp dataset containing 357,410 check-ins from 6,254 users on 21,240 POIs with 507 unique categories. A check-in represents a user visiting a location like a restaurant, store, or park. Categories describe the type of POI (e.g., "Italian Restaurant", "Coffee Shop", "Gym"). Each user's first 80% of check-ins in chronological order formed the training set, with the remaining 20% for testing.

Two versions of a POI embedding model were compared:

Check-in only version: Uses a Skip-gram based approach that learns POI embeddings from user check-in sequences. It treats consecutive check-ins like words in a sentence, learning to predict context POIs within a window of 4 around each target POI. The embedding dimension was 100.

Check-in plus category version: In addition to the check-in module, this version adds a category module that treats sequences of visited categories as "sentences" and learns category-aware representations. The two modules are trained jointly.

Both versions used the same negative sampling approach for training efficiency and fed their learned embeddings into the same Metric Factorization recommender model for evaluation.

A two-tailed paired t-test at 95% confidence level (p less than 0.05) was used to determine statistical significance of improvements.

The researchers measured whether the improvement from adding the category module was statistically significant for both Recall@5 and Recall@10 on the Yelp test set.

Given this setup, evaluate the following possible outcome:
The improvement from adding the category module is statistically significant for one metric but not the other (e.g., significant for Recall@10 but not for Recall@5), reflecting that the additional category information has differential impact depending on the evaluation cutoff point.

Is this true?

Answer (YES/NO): YES